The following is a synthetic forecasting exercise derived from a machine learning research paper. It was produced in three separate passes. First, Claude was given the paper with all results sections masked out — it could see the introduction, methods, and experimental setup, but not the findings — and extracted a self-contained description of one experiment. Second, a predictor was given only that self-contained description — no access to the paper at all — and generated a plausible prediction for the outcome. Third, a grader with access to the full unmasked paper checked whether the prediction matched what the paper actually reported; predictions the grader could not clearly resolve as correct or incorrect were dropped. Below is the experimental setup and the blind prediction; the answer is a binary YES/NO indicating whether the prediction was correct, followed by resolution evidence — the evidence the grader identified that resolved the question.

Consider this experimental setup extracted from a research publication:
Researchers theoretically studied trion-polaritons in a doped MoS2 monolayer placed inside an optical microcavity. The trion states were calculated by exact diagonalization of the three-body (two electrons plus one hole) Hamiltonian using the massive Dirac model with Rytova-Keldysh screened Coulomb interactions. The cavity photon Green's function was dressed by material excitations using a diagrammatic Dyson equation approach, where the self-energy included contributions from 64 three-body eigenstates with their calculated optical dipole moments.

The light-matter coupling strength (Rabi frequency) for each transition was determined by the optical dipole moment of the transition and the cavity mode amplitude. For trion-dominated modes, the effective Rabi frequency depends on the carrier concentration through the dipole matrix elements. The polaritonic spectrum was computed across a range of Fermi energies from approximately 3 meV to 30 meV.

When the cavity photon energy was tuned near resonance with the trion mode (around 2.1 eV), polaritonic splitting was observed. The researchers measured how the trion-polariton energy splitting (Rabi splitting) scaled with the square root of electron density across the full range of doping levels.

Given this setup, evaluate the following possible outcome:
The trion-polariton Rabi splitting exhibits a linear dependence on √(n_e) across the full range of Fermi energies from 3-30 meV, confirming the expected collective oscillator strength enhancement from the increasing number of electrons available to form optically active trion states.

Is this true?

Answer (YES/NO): NO